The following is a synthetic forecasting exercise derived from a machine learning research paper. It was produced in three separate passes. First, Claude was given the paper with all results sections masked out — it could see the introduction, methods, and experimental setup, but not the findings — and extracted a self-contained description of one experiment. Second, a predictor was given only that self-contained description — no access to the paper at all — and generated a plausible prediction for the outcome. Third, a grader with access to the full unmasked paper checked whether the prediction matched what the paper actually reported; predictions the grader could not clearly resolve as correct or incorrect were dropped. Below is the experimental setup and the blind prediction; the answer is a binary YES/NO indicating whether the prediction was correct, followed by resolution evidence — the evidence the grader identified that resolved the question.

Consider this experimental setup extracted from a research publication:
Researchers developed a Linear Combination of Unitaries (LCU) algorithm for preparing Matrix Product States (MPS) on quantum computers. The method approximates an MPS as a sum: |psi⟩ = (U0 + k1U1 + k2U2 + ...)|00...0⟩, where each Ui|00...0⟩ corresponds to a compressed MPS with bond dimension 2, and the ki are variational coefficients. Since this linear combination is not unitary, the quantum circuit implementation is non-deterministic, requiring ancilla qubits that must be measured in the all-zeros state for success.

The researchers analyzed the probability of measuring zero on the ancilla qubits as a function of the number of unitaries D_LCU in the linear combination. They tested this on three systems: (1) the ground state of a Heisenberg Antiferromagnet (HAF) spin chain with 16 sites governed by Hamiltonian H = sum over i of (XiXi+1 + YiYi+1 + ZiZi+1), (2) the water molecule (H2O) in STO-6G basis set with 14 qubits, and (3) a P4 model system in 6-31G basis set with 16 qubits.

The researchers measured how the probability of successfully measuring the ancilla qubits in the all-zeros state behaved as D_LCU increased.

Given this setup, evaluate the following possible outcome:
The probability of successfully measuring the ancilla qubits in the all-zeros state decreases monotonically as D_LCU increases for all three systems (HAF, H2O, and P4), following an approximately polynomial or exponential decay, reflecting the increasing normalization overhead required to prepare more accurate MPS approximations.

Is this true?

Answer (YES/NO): NO